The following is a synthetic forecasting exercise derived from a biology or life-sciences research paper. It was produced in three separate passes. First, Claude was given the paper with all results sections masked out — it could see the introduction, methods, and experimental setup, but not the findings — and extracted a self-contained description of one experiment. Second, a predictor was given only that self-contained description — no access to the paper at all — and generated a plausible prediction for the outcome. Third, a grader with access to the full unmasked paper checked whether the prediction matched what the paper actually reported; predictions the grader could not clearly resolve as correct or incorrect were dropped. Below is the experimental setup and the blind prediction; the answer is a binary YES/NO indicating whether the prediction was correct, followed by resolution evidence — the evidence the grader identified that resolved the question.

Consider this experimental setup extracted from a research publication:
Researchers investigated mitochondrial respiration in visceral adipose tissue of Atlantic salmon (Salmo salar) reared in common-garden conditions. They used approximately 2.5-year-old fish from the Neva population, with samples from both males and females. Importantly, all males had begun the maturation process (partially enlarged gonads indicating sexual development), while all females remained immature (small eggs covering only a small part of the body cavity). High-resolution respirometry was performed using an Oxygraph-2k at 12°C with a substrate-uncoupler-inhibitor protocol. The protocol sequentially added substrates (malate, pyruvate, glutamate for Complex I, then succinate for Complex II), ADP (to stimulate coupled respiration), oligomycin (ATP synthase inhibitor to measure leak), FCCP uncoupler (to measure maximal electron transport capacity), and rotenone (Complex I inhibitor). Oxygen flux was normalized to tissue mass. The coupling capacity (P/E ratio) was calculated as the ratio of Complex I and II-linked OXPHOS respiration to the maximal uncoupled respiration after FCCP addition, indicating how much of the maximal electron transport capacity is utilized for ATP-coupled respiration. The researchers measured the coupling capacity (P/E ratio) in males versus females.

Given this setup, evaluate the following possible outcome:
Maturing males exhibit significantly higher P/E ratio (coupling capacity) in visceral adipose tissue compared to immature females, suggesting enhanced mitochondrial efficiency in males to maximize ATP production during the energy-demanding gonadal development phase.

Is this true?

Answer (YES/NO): NO